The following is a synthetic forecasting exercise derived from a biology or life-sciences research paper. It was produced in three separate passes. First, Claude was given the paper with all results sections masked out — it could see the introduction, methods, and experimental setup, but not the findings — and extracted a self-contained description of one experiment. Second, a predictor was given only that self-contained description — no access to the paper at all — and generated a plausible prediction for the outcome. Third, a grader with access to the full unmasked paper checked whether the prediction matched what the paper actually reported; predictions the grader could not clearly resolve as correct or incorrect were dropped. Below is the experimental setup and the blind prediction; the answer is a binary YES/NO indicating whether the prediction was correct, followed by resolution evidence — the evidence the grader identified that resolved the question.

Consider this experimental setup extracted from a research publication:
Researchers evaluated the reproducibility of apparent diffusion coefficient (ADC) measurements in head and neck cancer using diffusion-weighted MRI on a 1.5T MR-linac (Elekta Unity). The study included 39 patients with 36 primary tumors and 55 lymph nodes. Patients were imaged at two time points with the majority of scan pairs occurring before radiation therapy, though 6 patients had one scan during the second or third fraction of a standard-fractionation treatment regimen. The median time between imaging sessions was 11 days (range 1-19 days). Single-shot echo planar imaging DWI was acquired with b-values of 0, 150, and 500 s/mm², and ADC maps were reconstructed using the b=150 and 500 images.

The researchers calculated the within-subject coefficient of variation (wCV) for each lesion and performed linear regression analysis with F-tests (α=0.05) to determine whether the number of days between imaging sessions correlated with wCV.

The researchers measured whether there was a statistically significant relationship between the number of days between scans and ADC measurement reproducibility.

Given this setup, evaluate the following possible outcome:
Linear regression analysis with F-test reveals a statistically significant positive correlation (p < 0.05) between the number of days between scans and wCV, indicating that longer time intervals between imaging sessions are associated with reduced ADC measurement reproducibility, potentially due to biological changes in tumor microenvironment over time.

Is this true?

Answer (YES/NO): NO